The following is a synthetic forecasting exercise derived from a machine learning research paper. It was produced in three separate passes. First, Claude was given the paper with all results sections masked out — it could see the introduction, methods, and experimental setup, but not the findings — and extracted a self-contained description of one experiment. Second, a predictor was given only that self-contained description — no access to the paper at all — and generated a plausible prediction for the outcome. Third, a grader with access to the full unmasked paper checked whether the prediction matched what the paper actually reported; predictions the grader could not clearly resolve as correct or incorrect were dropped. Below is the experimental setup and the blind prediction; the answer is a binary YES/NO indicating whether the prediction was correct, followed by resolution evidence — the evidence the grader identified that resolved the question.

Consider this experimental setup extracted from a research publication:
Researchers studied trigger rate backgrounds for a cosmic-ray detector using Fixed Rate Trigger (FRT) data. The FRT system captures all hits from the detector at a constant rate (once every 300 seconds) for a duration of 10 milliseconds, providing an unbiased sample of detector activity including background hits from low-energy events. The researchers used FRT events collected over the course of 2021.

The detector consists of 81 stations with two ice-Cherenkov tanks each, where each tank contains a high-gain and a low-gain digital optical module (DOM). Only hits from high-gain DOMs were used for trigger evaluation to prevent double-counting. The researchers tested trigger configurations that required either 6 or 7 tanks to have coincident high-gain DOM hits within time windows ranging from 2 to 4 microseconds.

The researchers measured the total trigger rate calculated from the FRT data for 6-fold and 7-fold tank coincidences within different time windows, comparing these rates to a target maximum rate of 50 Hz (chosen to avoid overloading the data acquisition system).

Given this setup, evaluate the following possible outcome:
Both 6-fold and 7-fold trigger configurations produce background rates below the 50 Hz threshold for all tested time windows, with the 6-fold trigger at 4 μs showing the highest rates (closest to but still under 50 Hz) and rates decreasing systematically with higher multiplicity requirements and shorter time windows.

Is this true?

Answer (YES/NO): NO